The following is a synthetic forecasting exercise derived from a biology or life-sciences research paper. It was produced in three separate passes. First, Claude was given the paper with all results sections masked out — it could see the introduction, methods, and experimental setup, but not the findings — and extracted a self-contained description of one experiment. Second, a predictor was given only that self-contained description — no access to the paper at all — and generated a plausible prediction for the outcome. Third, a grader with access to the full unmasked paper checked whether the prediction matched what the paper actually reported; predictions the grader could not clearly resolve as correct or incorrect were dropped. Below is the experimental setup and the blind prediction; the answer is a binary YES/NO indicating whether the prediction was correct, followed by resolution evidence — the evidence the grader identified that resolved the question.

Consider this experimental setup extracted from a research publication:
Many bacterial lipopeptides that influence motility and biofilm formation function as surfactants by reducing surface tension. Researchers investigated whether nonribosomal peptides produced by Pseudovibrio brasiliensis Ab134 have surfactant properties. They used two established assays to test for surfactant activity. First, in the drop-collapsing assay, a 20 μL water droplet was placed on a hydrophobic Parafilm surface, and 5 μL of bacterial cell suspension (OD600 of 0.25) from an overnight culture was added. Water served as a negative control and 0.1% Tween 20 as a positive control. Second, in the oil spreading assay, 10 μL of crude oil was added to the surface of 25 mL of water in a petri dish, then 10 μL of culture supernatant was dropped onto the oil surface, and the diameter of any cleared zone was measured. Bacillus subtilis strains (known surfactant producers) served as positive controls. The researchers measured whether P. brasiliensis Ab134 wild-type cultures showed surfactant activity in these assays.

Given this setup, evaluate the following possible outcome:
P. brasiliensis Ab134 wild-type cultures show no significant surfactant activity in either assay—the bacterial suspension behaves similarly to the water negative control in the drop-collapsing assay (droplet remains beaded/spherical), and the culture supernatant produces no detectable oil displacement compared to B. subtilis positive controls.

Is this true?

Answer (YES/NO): YES